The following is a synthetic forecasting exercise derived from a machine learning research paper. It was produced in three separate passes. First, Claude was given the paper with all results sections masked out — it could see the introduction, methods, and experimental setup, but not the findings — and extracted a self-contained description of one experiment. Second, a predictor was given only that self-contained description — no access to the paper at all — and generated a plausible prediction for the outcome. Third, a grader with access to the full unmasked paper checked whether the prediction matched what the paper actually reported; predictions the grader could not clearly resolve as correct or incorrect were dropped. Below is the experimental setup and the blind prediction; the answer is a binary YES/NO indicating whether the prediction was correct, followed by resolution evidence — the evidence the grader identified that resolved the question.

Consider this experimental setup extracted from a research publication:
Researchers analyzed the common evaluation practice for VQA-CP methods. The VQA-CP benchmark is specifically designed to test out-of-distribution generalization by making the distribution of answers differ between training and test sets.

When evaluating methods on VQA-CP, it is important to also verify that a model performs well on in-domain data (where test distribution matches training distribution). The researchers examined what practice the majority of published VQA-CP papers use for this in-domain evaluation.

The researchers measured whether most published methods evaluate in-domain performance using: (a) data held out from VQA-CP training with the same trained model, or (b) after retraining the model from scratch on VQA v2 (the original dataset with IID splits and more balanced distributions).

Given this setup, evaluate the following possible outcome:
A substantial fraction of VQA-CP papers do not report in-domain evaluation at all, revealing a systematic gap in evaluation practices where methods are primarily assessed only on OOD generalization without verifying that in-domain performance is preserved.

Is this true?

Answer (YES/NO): NO